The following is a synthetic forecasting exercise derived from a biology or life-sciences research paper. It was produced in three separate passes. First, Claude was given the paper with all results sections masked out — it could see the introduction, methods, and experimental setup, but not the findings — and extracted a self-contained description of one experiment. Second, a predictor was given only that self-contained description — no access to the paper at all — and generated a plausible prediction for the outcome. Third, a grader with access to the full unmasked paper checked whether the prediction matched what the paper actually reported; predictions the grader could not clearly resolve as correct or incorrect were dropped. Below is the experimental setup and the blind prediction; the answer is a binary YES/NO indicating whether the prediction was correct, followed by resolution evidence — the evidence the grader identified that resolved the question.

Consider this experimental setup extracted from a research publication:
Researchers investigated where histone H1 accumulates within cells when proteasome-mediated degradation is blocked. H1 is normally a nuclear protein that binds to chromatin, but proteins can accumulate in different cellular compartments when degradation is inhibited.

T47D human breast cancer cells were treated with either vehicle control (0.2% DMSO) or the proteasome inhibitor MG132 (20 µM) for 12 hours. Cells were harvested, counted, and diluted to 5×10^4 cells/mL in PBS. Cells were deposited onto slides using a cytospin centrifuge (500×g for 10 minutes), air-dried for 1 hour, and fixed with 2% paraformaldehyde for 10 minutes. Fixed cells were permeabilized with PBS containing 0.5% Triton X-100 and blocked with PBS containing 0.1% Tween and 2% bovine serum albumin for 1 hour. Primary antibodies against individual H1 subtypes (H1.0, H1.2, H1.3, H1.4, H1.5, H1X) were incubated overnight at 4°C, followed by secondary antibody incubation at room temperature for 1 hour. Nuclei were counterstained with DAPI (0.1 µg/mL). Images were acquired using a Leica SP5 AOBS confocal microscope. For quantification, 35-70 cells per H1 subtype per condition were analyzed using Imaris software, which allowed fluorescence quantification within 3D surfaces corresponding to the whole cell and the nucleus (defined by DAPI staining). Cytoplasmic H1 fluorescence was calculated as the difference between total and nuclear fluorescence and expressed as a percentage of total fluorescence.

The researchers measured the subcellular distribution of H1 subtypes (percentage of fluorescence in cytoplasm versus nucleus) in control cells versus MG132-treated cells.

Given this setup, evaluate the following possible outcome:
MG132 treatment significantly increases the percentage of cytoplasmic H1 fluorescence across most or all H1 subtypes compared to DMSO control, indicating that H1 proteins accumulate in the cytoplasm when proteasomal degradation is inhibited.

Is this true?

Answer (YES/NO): YES